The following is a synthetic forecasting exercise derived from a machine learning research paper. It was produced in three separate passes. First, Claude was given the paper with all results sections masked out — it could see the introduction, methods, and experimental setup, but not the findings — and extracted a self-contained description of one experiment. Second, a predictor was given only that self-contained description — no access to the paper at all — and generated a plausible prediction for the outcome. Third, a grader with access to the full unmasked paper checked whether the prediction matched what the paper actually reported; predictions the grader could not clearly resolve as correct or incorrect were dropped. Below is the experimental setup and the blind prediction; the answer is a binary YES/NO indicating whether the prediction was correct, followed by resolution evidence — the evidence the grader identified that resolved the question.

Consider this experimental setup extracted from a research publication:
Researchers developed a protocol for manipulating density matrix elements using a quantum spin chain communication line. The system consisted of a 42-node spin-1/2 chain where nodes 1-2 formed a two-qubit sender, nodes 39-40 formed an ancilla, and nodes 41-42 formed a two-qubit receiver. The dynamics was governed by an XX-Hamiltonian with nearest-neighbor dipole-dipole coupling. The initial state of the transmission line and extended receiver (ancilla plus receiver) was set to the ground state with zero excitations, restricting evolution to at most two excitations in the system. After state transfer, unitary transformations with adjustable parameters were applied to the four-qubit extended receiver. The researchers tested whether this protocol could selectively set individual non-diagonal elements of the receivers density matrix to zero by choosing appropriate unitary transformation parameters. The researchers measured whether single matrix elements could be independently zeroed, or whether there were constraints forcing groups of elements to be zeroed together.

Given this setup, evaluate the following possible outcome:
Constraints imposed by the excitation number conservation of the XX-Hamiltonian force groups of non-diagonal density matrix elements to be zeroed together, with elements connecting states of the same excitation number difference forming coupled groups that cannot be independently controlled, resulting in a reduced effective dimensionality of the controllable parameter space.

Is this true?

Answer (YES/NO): NO